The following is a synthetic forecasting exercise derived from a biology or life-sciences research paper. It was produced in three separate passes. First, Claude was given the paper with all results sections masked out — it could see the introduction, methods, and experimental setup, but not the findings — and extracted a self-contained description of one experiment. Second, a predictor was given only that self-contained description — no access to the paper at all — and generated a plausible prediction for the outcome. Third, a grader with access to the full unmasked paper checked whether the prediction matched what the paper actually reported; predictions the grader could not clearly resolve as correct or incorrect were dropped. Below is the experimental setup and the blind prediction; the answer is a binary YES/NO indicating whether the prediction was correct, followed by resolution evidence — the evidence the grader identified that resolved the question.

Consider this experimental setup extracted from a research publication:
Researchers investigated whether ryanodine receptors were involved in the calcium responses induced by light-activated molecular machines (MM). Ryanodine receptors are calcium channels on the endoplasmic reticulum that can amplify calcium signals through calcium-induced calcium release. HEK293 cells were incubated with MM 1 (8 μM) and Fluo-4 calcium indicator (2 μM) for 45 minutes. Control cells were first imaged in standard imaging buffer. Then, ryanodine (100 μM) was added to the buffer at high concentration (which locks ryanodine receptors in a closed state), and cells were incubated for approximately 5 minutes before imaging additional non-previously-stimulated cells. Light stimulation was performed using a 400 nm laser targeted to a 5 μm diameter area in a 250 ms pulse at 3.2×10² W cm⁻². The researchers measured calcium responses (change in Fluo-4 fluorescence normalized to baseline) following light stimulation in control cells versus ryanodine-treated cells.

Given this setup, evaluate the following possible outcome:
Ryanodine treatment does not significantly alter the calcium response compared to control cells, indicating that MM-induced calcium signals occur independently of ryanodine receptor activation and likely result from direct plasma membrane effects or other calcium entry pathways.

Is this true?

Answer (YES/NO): NO